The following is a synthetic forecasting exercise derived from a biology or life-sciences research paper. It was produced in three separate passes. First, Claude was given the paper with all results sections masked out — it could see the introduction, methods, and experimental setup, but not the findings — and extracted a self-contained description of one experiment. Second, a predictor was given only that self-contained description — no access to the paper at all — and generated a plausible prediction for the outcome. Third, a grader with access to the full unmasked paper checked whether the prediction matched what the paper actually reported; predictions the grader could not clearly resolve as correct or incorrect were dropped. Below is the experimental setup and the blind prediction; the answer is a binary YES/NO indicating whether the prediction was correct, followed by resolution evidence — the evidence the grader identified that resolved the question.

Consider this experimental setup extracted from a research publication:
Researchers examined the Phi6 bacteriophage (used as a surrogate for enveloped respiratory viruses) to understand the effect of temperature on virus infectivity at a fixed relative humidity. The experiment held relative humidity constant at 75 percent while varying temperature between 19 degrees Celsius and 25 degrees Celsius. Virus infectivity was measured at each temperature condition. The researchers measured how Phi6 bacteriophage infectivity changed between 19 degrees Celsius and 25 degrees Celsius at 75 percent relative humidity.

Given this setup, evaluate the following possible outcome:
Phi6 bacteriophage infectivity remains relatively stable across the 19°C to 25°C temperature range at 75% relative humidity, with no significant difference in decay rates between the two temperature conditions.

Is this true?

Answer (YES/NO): NO